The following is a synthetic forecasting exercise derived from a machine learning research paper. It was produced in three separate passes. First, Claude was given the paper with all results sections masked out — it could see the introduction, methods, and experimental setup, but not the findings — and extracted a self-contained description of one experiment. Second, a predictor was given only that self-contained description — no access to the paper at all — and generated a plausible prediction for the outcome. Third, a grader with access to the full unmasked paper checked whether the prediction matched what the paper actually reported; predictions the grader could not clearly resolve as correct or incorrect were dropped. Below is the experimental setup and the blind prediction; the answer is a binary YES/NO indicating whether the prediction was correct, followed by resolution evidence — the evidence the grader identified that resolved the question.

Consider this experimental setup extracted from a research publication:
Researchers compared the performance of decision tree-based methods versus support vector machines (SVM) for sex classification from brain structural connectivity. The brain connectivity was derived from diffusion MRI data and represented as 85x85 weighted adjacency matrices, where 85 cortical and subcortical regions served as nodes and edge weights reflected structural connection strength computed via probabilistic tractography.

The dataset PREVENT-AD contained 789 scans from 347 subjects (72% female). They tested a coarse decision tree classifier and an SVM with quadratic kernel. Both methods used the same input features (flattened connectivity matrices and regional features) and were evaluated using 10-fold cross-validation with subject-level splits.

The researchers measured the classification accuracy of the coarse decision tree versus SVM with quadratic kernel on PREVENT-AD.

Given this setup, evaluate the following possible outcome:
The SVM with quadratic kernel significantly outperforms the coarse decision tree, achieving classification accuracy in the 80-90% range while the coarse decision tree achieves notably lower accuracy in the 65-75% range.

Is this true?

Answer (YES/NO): YES